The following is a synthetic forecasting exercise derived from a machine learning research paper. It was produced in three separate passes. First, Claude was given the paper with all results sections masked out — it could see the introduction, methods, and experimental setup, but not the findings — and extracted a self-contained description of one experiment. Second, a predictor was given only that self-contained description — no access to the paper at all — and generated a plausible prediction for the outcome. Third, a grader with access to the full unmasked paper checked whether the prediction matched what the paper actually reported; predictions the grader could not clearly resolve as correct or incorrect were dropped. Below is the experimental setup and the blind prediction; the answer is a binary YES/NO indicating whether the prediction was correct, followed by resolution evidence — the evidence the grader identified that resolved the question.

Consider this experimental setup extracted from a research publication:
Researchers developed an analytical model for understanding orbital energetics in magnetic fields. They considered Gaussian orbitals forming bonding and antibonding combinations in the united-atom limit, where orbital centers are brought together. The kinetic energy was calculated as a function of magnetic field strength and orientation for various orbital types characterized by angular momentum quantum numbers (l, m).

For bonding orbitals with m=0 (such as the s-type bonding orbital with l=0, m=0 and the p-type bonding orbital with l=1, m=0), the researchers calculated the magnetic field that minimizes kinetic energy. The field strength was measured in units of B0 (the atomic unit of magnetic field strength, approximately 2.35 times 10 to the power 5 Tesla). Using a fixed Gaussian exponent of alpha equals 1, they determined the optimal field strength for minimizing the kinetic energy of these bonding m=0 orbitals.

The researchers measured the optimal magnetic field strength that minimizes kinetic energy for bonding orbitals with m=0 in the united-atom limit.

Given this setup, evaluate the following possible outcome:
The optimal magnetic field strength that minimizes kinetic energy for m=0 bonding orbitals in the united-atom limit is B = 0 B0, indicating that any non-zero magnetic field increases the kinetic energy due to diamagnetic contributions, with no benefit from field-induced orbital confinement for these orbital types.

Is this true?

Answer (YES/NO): YES